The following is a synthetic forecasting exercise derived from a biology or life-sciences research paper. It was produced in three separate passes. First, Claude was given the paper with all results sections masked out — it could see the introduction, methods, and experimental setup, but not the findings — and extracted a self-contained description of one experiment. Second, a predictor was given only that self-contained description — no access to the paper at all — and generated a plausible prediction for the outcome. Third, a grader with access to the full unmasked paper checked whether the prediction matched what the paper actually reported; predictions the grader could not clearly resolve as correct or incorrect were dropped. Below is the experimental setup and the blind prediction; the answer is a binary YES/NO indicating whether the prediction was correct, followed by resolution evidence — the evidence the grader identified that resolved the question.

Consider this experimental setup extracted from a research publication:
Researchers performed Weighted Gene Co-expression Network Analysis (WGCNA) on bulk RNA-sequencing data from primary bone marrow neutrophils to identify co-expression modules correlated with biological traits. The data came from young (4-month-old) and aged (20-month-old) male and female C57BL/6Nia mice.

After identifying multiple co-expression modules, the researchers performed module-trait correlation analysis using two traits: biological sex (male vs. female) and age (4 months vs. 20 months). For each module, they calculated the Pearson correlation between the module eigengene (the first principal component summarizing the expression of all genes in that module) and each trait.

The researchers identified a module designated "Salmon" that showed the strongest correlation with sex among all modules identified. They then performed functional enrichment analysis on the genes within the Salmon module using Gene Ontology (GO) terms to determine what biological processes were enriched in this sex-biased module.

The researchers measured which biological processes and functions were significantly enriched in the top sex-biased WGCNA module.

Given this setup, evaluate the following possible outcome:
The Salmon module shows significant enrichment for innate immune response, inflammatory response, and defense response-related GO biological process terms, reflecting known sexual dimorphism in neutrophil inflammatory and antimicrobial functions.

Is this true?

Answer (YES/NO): NO